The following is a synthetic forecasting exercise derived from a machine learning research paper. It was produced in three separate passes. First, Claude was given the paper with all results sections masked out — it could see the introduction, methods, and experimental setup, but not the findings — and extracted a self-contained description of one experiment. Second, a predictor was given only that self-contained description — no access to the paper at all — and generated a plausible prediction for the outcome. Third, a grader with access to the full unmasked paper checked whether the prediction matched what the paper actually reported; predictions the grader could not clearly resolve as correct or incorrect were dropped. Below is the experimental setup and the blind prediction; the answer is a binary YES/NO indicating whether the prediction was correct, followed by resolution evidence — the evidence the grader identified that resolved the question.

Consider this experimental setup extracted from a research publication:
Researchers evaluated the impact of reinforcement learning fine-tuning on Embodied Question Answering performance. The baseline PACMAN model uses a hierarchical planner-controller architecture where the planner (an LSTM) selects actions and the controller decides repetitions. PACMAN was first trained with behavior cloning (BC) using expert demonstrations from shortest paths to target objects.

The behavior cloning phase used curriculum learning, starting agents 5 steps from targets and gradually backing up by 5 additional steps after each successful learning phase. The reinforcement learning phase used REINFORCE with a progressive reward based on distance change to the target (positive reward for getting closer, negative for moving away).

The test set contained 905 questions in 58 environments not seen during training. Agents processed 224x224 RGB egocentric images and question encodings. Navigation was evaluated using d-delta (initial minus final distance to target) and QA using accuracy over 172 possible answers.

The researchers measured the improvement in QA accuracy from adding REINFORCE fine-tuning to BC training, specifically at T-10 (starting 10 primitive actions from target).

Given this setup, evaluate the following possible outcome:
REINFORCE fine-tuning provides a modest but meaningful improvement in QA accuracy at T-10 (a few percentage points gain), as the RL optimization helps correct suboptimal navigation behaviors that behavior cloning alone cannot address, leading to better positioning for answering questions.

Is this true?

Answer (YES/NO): NO